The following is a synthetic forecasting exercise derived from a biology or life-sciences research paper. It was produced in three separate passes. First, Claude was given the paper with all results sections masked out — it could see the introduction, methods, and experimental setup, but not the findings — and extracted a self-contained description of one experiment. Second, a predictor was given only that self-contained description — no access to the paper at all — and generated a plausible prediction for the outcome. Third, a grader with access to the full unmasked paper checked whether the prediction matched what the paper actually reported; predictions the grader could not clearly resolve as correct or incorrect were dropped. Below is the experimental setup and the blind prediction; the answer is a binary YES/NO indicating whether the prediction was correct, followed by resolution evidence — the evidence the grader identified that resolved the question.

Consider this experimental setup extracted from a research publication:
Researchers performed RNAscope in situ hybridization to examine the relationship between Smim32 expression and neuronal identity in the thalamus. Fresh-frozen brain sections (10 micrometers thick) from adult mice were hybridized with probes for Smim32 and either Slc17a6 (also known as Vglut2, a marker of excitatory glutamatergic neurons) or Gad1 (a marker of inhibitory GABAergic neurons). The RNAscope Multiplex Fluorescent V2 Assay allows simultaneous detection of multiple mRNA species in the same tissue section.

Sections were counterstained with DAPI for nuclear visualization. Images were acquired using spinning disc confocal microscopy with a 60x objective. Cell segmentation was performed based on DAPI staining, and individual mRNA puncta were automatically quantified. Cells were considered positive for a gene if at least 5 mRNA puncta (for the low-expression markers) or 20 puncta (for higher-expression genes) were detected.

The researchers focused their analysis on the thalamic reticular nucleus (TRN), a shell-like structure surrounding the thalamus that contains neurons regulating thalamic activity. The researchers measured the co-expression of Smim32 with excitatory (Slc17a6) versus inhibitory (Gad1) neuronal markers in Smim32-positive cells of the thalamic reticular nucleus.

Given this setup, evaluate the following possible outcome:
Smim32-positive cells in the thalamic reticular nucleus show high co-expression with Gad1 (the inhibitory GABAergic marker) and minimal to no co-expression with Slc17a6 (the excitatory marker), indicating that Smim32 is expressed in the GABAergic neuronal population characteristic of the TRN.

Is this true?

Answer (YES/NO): YES